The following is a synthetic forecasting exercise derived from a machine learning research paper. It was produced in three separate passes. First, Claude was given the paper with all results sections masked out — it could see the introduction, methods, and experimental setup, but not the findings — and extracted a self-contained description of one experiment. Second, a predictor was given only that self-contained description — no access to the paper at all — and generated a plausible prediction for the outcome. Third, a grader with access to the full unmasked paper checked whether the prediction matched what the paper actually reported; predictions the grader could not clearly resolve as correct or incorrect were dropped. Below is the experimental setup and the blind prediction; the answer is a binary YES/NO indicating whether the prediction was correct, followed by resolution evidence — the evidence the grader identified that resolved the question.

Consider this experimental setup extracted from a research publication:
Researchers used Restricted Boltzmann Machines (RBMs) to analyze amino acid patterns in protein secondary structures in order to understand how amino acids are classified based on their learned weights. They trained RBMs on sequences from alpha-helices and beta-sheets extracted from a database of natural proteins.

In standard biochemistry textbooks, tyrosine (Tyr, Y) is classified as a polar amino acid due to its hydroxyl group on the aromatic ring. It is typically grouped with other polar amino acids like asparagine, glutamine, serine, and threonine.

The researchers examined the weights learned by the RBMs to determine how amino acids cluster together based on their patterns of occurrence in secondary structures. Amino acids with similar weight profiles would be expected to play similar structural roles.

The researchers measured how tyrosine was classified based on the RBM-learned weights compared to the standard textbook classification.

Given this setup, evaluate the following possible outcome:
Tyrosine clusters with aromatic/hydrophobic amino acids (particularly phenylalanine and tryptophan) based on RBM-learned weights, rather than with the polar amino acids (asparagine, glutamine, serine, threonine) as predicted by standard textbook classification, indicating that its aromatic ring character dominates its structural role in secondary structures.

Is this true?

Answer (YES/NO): NO